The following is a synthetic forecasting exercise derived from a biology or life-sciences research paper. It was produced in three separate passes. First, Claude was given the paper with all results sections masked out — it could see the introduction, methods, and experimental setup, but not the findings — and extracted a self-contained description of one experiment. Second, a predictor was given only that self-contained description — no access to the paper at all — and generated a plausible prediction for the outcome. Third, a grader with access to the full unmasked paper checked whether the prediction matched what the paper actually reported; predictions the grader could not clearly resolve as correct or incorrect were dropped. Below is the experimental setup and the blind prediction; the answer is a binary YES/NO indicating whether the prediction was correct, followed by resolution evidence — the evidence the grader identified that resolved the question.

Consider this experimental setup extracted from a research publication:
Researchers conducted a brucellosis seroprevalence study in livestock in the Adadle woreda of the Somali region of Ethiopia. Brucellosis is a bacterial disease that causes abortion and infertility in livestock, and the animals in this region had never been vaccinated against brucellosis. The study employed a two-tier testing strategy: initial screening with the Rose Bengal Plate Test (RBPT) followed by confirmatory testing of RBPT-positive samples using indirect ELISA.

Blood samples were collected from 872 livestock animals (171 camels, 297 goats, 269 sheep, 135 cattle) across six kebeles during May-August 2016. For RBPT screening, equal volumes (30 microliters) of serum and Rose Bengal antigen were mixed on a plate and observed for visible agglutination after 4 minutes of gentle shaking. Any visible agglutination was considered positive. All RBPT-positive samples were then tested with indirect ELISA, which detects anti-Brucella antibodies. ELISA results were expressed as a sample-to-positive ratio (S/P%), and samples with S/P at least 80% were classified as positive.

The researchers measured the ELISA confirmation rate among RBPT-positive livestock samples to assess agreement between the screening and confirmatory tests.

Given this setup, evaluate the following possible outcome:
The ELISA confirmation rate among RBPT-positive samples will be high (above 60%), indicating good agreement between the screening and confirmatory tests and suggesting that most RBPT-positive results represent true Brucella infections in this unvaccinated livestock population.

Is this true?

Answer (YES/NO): NO